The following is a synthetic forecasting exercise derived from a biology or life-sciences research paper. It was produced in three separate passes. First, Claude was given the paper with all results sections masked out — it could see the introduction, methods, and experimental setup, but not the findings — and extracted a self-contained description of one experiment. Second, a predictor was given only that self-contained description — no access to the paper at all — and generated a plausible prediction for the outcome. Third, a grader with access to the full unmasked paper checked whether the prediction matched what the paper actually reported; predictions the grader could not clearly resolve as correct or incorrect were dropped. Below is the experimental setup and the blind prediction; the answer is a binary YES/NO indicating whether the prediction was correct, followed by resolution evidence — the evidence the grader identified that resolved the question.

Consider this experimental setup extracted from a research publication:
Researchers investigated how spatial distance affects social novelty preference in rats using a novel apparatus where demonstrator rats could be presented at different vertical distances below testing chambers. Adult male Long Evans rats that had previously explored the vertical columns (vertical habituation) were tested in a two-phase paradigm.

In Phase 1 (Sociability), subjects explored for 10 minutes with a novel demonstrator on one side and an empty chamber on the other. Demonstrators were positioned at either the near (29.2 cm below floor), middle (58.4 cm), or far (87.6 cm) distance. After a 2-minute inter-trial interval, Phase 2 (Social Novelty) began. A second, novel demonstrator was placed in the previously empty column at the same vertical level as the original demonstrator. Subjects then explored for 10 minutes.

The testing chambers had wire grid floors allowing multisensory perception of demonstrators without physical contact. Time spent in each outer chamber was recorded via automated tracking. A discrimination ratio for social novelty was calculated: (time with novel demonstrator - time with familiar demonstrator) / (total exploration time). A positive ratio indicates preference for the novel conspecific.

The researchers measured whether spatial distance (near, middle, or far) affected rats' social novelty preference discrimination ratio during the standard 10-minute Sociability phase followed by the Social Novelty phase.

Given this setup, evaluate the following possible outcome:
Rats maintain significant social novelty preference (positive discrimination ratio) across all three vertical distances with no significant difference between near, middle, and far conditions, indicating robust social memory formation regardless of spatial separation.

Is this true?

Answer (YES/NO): NO